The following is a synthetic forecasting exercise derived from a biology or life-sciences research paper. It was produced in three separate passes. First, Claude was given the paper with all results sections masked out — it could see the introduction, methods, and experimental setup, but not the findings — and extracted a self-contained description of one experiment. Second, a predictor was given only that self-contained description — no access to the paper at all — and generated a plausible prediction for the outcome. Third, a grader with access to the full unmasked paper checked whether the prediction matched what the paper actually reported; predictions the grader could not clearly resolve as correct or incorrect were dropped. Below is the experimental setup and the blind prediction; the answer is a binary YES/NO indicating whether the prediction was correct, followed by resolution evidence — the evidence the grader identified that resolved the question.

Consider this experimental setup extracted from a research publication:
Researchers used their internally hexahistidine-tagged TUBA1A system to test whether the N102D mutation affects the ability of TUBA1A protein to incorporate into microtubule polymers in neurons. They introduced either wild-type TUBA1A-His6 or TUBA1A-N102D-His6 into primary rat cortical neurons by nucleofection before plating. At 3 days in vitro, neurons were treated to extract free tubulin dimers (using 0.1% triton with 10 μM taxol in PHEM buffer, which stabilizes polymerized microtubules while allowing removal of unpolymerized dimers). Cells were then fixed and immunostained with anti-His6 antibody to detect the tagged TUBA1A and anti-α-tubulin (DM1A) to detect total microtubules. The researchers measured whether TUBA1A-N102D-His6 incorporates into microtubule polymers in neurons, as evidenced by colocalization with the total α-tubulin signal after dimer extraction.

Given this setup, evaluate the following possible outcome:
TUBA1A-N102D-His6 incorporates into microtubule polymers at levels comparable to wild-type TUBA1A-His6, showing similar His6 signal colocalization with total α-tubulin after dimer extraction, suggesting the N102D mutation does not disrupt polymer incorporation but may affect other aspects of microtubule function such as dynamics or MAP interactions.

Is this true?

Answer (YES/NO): NO